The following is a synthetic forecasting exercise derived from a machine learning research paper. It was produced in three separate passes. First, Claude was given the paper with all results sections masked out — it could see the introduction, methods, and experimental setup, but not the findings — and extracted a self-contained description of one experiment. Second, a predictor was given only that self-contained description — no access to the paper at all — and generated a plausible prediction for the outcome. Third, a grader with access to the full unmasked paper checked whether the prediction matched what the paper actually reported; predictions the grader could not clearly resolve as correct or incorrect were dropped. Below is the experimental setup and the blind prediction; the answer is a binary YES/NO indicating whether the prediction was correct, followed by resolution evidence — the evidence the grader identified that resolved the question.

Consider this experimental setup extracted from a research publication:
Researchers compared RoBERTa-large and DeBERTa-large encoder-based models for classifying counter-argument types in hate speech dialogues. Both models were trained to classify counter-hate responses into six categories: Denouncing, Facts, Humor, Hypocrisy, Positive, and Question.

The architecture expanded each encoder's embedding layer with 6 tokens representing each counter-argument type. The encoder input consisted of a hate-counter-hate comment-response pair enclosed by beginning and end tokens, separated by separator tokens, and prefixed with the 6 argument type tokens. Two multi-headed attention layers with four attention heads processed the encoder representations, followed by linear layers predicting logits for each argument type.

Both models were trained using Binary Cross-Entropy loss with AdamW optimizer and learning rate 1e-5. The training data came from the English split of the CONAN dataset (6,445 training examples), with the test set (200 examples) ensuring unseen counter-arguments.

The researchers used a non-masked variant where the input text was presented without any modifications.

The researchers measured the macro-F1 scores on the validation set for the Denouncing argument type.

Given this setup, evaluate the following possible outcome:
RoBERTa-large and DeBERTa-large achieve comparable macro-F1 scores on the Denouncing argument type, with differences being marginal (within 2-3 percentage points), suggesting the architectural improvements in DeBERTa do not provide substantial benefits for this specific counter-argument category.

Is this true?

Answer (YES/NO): NO